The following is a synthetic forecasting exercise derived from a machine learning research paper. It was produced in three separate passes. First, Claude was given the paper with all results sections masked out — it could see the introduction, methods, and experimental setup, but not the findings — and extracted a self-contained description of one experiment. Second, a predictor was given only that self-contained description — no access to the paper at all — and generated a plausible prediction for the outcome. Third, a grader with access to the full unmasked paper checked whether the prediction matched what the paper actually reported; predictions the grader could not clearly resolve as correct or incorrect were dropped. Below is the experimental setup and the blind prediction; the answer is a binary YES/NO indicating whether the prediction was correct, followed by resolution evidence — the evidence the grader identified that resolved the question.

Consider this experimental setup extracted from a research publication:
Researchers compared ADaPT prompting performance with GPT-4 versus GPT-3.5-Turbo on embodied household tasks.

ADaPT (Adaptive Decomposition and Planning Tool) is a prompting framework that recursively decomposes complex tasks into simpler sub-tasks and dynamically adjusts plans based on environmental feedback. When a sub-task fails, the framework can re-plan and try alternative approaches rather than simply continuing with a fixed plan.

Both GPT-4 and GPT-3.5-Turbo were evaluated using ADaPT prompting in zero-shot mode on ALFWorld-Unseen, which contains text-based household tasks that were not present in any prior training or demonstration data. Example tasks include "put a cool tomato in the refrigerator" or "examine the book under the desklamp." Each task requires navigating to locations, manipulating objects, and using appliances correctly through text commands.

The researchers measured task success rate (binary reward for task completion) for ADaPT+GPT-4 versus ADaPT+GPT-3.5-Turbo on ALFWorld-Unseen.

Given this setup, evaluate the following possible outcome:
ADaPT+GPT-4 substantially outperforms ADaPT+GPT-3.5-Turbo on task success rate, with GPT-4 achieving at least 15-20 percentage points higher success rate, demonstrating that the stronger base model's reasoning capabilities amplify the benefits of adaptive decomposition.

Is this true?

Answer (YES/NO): NO